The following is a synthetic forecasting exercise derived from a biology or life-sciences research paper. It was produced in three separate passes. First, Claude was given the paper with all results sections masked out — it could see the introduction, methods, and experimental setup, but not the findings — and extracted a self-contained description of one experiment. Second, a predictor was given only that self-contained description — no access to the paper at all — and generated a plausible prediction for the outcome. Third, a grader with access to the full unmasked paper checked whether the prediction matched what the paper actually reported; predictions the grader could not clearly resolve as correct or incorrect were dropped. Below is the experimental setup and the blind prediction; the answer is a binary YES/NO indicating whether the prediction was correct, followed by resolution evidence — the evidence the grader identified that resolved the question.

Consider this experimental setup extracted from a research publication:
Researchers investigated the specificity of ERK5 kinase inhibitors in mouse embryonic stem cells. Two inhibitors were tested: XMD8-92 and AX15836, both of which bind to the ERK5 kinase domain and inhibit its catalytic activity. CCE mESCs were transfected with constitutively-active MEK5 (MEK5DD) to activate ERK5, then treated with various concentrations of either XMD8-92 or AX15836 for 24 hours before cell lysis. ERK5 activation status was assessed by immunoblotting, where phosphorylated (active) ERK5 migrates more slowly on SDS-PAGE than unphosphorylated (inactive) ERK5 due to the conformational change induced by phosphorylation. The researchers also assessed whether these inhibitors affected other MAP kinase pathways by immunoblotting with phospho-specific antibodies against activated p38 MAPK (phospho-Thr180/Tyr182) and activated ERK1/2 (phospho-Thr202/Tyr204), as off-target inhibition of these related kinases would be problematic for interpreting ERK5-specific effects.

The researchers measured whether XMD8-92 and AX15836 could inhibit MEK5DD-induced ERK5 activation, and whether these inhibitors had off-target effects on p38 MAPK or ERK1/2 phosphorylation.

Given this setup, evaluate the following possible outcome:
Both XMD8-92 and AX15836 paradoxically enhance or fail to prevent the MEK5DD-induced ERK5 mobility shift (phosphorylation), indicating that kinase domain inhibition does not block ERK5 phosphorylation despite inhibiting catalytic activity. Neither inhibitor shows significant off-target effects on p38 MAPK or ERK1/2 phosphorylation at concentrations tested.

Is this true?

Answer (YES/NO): NO